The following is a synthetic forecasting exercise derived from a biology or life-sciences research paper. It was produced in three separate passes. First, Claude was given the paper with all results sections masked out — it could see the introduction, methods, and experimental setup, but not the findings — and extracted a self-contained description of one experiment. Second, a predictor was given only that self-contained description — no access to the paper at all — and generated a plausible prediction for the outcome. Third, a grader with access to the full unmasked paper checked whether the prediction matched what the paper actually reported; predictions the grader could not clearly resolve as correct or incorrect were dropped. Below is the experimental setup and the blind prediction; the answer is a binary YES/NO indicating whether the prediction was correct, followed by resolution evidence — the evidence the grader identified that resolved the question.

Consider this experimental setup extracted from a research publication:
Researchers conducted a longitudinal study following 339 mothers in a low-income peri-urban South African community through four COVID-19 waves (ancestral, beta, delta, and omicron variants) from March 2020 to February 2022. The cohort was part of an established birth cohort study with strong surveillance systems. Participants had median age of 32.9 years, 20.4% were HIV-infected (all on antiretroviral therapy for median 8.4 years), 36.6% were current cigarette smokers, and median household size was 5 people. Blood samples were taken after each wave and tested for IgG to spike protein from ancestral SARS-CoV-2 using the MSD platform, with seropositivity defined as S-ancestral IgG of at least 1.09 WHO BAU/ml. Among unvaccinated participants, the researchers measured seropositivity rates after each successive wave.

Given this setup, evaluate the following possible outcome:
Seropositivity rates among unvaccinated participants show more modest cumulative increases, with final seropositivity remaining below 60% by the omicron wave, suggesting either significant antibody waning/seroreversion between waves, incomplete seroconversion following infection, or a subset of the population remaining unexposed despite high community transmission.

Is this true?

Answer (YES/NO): NO